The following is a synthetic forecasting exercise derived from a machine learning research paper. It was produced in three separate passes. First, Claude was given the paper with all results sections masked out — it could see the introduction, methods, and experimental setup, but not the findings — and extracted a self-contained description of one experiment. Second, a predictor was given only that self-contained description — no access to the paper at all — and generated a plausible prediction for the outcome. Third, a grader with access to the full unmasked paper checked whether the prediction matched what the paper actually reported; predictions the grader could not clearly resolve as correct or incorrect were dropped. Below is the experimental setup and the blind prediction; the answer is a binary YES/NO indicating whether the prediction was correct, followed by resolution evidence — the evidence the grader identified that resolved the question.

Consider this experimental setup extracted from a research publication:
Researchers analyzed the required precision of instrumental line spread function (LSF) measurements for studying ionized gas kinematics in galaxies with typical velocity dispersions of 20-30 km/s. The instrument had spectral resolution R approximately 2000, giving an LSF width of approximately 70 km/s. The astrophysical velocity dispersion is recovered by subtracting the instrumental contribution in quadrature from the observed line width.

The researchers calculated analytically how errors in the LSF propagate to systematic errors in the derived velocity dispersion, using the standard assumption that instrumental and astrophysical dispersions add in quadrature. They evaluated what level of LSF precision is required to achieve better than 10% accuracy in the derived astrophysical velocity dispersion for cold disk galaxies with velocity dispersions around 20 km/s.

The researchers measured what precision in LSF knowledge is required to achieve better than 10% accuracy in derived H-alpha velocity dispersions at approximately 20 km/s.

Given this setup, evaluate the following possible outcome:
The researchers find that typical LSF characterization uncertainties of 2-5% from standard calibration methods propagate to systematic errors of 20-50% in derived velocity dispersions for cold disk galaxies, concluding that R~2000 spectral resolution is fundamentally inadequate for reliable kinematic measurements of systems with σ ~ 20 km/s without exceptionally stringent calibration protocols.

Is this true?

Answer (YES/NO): NO